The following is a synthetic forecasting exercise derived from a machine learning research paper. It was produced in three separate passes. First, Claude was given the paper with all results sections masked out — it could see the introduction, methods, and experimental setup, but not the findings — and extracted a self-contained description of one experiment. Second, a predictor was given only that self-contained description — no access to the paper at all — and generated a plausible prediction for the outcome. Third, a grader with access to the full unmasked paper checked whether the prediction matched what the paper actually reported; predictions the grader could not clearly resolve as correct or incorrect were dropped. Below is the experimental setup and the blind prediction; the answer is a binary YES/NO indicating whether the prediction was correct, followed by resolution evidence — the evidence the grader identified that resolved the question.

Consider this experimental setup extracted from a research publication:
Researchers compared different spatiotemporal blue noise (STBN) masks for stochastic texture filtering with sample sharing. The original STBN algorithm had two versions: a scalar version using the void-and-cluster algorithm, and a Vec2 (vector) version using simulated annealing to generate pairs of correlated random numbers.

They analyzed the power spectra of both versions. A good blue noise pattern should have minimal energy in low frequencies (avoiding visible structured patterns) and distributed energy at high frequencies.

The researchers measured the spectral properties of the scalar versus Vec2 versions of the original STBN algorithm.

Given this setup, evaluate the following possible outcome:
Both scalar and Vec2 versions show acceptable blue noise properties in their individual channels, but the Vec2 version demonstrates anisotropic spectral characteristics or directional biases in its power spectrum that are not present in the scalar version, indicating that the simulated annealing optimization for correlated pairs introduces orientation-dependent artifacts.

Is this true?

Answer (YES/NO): NO